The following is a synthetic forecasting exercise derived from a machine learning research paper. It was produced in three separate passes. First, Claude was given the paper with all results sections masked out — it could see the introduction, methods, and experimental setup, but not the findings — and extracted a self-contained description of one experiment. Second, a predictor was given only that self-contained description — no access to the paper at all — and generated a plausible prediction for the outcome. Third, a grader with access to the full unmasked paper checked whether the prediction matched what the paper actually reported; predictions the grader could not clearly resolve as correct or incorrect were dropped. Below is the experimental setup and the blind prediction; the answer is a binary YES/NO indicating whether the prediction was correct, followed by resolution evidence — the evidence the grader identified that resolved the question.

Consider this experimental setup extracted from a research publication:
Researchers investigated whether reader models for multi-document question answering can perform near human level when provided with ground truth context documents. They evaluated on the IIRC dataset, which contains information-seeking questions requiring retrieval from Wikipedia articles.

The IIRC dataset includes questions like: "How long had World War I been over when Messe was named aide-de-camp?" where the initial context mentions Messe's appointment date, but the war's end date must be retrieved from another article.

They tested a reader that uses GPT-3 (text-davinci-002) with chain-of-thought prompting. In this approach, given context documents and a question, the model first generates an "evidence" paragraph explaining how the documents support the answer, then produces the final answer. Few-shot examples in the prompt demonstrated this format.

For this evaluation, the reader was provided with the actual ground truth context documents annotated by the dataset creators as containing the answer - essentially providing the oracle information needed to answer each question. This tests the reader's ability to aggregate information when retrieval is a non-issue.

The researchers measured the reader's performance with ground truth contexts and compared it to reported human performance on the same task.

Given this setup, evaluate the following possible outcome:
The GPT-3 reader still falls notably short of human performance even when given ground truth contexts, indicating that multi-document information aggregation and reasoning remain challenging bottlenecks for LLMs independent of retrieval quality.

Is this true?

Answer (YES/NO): NO